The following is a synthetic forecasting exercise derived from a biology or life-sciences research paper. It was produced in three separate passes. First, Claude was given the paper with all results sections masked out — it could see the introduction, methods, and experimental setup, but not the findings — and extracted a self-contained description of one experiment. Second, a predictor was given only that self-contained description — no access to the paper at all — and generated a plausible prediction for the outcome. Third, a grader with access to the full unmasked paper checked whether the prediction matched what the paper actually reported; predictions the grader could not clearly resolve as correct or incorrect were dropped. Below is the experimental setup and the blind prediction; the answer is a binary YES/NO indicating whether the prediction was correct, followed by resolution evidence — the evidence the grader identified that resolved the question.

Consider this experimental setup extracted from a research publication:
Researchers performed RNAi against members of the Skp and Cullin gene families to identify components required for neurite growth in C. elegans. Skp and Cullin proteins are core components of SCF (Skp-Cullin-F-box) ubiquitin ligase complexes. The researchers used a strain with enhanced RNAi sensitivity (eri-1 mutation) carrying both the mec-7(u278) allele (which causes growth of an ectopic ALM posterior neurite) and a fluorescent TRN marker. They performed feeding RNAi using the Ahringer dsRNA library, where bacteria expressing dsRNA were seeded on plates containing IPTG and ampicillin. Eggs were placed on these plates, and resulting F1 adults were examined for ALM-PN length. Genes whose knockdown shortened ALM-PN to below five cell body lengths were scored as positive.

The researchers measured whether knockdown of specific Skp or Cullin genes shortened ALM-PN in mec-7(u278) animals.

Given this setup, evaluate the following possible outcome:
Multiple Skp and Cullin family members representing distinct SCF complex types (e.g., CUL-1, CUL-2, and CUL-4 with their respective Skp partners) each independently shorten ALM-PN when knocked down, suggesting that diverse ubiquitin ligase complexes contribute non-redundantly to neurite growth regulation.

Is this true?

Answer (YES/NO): NO